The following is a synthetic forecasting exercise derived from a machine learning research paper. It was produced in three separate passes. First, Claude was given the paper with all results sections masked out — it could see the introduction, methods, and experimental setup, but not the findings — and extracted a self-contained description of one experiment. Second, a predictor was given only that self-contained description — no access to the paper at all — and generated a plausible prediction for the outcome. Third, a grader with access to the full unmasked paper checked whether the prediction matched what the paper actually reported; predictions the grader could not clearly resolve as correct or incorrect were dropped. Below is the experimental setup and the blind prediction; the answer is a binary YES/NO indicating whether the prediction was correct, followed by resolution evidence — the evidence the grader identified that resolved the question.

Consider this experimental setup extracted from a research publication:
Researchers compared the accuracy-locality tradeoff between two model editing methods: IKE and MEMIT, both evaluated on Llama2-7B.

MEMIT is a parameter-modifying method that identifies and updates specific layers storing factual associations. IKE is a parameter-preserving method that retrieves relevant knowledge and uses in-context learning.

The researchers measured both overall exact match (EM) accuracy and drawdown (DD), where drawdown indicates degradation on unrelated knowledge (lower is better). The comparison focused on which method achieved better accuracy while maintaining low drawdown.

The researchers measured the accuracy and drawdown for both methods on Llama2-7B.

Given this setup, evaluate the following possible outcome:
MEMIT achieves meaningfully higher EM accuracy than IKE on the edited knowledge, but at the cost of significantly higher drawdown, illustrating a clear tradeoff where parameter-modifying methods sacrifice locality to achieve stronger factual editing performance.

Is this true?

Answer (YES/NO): NO